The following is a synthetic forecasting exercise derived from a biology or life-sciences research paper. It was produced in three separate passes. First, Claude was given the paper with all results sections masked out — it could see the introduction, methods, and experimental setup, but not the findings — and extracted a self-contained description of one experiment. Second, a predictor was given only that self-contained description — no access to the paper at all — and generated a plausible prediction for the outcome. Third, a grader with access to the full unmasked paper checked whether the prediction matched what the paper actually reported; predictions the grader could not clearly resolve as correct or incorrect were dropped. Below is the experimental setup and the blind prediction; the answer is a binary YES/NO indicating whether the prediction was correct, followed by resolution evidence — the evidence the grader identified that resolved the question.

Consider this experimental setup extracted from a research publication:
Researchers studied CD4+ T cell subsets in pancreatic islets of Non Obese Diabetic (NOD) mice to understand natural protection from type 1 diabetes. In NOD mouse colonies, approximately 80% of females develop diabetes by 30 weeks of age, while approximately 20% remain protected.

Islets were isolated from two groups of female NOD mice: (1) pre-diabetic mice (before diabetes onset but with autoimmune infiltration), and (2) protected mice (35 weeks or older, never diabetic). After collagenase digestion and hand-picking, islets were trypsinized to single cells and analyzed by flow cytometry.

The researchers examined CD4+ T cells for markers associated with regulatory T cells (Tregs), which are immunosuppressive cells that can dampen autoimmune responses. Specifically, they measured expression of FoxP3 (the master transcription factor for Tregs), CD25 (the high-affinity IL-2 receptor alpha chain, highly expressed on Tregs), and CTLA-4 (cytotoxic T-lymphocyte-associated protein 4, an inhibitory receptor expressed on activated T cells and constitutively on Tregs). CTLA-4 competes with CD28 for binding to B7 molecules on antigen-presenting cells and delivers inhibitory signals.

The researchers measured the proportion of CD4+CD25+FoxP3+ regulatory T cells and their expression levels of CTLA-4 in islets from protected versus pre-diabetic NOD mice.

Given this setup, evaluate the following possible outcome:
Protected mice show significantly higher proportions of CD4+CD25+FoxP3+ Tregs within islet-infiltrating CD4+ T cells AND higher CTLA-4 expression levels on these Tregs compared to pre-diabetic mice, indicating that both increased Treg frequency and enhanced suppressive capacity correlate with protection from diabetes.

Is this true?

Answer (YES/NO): NO